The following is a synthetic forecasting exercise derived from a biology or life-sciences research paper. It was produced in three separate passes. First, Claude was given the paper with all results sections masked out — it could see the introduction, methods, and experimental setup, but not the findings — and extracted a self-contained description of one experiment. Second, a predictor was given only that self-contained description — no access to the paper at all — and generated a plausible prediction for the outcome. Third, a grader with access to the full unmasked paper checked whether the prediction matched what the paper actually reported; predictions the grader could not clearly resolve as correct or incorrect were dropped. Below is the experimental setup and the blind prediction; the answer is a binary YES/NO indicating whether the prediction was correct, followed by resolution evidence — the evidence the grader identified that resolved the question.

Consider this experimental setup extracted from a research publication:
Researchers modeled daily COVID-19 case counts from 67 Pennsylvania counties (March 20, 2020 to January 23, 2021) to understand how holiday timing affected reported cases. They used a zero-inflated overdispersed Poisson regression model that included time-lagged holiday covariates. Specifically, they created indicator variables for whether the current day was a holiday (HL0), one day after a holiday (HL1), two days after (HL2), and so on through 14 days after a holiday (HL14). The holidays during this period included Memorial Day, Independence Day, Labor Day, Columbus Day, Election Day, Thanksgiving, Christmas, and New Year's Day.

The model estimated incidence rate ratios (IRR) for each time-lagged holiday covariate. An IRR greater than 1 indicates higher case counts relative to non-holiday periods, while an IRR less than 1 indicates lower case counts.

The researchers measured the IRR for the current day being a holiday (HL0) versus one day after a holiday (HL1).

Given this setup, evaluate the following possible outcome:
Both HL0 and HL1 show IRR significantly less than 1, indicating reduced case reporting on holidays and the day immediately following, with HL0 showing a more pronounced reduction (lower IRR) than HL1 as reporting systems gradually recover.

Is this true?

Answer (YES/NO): NO